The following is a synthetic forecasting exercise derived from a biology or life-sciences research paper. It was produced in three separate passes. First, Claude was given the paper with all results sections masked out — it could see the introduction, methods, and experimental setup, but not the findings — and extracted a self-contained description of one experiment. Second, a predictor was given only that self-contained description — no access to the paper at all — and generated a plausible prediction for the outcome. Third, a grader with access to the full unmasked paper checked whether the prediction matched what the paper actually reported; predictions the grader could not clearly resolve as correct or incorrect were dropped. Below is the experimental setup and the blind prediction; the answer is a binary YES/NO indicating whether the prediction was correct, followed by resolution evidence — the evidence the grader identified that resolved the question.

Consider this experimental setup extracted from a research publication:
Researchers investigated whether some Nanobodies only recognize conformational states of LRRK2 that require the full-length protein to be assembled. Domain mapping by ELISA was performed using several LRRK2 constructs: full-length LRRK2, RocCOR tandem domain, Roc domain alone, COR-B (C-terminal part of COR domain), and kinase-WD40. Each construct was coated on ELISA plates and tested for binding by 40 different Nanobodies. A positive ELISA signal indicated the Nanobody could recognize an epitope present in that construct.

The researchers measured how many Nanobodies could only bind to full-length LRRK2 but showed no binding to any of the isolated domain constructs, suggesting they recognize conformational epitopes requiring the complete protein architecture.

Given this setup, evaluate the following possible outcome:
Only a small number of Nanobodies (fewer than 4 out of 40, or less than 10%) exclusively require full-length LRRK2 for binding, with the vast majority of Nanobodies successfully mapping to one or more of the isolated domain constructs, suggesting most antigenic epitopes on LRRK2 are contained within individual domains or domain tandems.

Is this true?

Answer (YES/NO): NO